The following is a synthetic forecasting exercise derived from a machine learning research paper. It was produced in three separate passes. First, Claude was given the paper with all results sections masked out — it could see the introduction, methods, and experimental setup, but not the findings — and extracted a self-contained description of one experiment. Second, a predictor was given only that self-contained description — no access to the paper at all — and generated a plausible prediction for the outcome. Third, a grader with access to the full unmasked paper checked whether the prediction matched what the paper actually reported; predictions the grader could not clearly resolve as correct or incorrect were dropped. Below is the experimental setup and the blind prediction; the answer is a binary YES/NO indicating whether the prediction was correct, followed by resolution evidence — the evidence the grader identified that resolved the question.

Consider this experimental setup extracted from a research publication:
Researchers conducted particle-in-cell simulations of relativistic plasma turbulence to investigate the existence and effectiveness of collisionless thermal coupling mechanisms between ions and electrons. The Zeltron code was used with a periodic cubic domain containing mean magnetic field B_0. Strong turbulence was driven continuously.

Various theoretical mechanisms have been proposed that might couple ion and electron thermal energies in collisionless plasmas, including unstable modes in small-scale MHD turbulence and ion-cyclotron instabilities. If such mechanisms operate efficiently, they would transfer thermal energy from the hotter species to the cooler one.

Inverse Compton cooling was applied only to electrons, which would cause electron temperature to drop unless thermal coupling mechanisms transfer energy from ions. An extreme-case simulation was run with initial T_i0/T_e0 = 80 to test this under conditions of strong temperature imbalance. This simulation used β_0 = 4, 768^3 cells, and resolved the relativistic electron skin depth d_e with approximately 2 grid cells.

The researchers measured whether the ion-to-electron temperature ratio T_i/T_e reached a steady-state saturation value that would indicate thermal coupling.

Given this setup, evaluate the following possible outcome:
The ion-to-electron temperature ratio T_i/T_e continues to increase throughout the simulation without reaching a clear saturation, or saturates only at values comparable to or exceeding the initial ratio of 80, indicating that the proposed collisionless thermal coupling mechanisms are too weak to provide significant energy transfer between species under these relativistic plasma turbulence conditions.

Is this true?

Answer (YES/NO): YES